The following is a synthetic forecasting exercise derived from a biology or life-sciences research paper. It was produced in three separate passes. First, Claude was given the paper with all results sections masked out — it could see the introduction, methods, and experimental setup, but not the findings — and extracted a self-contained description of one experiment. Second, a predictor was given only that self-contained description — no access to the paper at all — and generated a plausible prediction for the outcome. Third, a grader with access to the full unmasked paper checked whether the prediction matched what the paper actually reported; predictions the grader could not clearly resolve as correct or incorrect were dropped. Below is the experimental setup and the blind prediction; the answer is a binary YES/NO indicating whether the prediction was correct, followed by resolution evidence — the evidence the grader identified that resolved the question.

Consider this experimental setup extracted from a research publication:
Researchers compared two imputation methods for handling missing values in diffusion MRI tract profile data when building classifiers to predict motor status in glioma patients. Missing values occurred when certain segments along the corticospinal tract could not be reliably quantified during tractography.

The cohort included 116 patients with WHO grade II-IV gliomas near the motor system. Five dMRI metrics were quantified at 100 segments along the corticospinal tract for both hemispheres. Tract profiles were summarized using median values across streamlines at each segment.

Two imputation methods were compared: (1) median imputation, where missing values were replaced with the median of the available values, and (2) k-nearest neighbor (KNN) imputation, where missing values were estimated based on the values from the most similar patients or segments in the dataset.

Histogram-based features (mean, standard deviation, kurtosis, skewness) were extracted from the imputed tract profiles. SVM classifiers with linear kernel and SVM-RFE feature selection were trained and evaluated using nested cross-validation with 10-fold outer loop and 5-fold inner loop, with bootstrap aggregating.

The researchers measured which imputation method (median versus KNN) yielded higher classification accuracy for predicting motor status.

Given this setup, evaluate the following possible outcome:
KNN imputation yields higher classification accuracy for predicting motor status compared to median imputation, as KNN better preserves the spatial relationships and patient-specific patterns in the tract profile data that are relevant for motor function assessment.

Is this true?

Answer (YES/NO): YES